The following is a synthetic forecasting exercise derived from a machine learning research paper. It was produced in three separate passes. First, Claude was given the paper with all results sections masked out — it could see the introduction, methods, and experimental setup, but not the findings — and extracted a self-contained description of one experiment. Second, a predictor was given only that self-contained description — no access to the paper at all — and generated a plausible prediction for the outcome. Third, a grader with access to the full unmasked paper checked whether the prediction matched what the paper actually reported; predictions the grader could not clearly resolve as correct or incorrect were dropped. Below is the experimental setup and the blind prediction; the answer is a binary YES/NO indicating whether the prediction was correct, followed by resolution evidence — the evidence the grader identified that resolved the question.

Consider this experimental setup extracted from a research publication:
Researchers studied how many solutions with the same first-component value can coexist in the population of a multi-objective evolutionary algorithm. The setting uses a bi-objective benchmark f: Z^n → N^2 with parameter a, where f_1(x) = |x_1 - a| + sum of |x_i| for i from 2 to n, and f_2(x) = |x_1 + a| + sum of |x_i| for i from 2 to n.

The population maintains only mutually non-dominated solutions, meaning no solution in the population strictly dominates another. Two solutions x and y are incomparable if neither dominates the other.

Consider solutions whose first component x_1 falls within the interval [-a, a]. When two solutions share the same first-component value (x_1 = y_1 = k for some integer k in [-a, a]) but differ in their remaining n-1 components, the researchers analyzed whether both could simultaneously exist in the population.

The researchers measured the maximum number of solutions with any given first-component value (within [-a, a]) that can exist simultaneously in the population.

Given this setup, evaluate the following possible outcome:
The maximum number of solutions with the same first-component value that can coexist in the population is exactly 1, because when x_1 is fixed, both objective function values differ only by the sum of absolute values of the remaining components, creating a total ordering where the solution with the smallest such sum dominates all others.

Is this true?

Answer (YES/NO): YES